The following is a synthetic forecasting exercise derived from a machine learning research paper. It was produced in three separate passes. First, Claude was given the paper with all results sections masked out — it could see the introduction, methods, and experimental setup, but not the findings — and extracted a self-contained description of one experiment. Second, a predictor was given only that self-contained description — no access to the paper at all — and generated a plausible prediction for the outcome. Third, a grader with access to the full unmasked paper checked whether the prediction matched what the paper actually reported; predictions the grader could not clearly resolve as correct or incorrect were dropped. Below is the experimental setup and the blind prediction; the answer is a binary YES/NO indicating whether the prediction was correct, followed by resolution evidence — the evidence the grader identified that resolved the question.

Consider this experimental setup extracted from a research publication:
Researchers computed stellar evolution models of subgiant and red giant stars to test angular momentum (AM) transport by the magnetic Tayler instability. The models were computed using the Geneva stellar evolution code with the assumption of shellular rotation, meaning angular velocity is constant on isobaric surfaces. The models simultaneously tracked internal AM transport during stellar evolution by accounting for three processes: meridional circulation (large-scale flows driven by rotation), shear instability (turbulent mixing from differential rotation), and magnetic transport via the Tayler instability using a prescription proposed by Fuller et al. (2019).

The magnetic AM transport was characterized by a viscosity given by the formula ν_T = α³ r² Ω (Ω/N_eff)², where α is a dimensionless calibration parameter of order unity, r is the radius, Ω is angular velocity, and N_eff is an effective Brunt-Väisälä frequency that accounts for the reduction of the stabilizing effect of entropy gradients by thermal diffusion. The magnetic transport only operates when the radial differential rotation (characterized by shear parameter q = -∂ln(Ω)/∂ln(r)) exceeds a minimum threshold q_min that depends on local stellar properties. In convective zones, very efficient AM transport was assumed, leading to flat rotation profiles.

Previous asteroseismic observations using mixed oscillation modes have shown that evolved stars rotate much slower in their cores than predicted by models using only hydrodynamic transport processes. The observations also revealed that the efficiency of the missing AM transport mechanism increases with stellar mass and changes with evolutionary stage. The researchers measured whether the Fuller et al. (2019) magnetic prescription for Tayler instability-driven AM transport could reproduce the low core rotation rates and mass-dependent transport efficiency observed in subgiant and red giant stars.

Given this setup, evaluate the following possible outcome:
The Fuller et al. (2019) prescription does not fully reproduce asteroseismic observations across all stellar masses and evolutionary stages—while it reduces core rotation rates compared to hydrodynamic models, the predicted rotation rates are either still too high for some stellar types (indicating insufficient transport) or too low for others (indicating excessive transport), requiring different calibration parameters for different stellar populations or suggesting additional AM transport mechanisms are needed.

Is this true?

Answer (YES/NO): YES